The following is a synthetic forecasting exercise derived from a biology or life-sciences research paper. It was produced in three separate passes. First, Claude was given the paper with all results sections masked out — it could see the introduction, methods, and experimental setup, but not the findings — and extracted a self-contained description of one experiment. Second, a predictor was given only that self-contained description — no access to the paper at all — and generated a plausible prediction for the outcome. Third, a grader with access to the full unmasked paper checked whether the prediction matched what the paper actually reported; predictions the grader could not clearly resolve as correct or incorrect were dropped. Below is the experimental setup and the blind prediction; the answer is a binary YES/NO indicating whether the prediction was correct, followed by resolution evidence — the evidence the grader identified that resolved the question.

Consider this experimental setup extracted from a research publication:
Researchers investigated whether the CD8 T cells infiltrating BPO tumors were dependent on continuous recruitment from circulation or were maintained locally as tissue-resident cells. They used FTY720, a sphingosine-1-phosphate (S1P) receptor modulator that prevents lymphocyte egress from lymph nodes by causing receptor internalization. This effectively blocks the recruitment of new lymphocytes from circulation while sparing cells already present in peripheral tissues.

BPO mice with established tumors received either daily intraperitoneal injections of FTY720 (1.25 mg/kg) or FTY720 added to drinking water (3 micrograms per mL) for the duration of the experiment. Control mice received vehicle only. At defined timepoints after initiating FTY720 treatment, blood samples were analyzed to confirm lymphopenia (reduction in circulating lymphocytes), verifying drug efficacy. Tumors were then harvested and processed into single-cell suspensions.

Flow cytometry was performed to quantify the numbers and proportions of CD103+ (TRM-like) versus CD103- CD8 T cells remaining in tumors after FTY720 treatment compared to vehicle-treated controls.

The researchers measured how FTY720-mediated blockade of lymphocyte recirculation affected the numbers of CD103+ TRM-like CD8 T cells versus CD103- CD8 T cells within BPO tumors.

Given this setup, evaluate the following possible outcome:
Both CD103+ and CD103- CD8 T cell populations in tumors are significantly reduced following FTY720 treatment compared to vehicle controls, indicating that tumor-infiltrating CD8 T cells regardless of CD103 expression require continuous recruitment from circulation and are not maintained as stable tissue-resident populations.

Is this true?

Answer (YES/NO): NO